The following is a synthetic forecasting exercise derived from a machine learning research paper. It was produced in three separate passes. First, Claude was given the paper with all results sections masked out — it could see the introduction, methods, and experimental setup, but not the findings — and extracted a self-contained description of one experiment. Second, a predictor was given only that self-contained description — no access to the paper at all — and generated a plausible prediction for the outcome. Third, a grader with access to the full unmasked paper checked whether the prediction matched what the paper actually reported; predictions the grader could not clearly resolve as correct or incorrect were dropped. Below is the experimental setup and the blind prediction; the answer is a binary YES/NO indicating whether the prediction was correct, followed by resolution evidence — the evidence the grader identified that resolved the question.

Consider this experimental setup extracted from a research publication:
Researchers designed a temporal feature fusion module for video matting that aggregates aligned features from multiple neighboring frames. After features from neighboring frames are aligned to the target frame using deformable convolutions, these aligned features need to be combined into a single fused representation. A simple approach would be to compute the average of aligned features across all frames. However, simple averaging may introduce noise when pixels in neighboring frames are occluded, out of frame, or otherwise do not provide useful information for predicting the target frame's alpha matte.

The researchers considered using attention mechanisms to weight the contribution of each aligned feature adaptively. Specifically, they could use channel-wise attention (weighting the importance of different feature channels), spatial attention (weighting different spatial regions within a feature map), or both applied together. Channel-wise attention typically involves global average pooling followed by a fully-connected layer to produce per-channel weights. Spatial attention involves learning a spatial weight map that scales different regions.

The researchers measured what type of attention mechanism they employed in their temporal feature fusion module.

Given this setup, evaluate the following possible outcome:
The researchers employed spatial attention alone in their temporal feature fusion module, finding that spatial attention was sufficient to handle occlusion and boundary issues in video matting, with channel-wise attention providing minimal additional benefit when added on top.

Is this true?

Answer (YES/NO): NO